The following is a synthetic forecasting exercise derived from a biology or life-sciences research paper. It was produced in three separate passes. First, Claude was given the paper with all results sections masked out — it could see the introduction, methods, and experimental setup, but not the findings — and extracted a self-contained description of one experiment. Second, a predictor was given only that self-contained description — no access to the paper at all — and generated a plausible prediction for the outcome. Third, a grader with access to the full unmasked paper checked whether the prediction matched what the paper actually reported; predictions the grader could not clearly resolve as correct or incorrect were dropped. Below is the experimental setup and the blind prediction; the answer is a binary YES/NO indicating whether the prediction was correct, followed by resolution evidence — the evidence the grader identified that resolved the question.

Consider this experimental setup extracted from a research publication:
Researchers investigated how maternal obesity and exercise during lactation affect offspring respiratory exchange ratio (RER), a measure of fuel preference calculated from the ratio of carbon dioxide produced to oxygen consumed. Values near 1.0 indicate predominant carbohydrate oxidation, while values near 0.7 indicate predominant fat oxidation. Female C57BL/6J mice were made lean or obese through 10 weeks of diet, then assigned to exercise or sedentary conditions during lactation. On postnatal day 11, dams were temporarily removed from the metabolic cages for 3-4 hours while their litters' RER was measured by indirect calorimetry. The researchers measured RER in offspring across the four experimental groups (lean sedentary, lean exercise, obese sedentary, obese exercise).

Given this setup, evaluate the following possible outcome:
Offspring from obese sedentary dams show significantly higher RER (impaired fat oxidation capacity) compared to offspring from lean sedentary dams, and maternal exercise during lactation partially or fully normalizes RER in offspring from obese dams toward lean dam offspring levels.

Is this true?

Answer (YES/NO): NO